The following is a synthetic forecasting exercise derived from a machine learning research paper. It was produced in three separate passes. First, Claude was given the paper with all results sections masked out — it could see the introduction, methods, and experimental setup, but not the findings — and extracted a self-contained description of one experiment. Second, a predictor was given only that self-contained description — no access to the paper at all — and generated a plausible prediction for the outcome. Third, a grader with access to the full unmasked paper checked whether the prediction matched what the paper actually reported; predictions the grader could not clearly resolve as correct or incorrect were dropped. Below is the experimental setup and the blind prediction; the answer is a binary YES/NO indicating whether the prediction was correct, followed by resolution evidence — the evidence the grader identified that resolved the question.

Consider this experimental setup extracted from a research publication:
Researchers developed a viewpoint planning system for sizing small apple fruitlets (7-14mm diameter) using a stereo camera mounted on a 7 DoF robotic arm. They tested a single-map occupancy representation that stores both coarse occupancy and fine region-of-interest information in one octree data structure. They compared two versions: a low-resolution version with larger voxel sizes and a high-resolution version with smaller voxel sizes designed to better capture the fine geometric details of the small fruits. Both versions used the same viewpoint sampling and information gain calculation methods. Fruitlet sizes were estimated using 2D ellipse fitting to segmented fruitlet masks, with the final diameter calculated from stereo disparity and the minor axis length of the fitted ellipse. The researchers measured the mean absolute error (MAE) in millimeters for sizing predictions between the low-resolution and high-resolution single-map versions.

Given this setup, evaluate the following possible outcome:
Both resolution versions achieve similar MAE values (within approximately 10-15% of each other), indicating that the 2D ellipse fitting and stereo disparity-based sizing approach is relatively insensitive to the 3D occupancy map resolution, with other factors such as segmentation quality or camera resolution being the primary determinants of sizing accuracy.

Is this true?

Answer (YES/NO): NO